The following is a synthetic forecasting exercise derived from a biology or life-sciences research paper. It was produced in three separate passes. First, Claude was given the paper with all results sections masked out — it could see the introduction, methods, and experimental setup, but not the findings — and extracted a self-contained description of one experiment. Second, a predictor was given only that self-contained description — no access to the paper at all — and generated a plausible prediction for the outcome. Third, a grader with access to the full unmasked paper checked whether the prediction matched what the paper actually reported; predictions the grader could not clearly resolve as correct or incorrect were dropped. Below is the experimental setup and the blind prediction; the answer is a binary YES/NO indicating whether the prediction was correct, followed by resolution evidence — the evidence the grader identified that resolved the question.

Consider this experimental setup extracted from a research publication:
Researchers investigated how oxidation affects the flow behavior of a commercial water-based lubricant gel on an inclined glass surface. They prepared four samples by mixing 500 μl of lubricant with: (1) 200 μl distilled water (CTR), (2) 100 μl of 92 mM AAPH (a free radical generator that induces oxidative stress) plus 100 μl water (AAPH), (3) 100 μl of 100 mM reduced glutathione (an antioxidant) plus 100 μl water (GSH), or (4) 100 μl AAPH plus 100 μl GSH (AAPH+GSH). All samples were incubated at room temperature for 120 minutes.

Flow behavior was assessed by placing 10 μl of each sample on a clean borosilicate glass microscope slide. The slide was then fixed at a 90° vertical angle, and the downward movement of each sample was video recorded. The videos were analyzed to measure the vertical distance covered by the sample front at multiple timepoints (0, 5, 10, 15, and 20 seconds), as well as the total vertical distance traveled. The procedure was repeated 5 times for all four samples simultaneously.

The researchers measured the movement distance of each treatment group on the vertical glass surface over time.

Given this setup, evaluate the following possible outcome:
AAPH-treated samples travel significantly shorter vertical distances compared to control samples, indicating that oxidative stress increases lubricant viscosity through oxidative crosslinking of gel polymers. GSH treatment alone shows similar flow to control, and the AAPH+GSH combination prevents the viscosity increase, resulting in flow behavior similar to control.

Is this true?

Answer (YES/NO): NO